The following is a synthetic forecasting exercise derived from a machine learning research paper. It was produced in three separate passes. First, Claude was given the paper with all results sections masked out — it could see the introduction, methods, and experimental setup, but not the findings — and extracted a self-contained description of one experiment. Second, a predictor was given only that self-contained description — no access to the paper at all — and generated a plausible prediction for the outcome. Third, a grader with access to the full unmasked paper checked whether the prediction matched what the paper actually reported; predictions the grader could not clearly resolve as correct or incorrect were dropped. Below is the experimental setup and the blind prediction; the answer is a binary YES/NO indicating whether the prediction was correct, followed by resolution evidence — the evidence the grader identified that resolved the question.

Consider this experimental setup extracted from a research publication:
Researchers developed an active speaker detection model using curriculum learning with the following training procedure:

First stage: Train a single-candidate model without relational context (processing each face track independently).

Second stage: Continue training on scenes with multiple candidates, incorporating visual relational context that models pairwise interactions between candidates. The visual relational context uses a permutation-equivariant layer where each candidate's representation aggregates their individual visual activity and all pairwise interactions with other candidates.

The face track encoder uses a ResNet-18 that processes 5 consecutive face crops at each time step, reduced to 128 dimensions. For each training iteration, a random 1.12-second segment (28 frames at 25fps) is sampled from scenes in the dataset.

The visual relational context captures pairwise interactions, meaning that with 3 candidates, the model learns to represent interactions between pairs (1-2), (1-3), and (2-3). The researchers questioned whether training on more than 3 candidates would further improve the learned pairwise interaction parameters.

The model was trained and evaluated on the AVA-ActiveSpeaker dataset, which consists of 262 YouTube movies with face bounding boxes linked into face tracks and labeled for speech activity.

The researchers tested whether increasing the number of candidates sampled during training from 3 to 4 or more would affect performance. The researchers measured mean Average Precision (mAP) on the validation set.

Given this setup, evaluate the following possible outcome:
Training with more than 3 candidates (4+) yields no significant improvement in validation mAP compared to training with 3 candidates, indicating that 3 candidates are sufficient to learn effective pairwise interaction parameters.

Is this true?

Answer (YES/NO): YES